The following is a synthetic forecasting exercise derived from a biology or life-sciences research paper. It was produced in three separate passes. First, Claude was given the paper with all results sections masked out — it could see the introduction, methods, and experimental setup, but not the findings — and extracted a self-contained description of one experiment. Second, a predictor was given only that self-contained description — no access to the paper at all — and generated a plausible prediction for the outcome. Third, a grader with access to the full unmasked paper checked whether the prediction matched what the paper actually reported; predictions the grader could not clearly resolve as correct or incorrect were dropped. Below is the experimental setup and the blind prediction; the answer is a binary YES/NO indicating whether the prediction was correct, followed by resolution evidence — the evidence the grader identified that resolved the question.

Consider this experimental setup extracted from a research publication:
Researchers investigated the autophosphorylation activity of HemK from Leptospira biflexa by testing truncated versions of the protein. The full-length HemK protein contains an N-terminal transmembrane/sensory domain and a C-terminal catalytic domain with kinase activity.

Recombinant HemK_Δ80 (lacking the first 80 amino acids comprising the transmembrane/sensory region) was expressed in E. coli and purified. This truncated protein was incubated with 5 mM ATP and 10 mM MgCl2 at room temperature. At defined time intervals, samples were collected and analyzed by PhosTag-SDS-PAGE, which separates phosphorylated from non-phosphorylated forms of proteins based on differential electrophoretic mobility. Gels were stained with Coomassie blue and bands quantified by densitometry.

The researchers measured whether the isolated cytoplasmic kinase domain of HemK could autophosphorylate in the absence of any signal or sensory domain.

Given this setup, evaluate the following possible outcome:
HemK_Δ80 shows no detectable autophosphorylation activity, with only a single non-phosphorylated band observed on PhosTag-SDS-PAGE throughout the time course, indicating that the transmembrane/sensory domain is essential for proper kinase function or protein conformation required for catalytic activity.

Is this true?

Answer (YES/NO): NO